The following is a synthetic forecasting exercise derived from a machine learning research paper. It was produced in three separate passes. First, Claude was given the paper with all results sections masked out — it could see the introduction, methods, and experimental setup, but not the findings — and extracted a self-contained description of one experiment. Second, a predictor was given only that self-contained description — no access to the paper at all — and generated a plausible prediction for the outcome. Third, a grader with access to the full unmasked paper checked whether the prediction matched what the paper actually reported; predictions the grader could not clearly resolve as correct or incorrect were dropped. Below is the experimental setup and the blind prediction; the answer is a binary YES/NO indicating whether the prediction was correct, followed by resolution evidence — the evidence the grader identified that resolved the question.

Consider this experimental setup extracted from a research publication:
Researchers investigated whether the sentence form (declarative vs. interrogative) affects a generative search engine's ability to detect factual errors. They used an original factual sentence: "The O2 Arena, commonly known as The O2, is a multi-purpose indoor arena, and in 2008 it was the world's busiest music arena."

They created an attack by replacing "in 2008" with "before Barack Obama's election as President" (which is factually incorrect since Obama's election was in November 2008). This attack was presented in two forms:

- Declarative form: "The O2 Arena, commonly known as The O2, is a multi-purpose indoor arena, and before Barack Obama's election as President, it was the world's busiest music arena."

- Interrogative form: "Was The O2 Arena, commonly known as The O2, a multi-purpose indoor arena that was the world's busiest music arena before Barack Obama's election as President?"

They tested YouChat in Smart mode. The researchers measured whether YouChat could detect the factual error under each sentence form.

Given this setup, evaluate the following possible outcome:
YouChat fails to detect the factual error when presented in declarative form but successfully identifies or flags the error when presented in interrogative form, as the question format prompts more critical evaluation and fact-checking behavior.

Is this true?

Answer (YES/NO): YES